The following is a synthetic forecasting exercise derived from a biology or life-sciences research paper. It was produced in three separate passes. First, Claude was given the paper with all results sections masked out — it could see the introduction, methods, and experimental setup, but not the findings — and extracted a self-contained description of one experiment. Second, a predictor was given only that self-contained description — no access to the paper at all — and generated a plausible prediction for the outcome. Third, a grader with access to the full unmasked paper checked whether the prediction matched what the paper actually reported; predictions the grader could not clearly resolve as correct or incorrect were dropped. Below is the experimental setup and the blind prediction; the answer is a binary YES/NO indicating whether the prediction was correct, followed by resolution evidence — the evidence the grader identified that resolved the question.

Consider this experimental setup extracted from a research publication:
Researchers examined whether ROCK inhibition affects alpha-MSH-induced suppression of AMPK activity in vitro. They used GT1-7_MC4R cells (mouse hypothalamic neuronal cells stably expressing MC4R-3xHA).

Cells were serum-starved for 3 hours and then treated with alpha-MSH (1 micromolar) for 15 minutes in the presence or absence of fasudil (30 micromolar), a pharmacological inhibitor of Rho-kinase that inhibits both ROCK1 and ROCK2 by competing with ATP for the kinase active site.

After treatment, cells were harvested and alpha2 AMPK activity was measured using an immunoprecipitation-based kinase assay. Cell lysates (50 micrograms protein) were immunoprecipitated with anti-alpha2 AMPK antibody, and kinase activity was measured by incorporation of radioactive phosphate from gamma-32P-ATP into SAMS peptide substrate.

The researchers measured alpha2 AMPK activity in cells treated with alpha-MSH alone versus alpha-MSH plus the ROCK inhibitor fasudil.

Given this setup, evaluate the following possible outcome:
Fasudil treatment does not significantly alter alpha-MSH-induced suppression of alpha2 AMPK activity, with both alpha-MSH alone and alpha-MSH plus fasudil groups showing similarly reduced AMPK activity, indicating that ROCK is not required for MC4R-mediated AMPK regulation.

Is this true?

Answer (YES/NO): NO